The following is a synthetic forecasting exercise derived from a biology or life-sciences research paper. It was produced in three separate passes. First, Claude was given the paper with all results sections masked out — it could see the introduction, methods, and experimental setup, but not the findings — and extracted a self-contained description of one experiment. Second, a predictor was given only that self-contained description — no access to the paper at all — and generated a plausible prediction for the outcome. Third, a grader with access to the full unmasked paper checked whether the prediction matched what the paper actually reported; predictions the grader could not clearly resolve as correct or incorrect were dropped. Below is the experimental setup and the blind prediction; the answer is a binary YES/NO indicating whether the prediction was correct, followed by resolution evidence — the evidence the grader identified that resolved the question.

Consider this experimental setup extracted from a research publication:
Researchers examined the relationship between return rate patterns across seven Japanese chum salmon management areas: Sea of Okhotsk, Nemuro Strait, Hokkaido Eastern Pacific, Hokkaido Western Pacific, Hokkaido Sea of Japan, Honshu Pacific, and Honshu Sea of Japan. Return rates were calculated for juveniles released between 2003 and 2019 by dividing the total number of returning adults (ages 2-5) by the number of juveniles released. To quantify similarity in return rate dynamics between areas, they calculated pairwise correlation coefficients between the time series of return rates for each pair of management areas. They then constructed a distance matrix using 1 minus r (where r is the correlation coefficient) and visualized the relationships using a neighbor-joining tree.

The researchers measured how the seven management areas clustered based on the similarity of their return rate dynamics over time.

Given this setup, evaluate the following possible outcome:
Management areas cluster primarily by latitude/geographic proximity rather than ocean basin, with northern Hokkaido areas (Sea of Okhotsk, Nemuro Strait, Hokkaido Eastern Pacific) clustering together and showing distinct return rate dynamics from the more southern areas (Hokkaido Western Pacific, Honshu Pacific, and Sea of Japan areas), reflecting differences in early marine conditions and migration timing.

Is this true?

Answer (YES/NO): NO